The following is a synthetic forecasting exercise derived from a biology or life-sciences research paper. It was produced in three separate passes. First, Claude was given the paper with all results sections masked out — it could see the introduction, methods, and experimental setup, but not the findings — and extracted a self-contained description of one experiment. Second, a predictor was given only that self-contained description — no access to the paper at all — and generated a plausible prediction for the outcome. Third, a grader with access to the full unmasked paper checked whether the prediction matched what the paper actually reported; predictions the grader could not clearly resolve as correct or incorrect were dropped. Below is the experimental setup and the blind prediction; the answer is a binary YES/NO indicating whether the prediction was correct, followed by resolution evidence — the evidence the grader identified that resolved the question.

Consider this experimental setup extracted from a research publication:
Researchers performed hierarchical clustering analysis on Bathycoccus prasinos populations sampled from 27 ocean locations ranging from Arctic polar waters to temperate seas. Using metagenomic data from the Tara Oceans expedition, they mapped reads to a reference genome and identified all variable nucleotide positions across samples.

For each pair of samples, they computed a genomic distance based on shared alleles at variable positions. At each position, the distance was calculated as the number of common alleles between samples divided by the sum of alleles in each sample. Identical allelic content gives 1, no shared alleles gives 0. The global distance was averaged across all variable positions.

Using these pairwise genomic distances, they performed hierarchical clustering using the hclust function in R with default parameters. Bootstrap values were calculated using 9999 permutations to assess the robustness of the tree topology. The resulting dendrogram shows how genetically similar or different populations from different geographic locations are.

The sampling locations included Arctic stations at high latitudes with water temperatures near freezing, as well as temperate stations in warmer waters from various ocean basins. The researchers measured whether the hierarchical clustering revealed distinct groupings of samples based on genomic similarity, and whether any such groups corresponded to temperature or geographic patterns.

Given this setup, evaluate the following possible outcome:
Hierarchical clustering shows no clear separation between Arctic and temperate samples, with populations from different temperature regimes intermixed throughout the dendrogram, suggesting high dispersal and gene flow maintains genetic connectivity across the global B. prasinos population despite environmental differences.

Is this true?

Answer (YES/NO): NO